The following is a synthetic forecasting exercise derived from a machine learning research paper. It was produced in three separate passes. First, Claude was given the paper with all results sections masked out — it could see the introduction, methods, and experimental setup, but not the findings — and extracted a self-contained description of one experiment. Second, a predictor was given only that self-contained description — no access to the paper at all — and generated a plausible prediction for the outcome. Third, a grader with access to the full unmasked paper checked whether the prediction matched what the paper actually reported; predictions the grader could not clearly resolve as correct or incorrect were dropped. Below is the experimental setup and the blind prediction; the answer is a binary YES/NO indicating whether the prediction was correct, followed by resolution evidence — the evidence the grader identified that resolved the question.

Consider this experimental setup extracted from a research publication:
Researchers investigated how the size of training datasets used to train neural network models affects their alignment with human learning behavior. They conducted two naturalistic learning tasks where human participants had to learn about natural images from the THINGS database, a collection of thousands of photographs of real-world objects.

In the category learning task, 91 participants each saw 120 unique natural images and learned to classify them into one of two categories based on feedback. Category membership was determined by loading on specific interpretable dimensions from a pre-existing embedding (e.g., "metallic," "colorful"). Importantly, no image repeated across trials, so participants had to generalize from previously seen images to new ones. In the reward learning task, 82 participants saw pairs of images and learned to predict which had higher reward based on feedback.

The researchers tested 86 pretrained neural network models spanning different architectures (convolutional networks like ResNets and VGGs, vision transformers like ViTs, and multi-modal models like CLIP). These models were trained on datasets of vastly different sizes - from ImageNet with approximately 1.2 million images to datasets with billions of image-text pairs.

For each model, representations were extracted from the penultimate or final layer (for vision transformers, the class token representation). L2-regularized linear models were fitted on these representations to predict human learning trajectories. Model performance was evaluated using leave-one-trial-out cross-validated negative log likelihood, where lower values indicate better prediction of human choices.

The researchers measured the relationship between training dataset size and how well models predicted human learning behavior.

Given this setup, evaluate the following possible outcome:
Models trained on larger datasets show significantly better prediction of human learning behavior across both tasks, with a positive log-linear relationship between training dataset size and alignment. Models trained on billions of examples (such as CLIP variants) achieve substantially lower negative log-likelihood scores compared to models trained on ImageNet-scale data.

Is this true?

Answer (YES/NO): NO